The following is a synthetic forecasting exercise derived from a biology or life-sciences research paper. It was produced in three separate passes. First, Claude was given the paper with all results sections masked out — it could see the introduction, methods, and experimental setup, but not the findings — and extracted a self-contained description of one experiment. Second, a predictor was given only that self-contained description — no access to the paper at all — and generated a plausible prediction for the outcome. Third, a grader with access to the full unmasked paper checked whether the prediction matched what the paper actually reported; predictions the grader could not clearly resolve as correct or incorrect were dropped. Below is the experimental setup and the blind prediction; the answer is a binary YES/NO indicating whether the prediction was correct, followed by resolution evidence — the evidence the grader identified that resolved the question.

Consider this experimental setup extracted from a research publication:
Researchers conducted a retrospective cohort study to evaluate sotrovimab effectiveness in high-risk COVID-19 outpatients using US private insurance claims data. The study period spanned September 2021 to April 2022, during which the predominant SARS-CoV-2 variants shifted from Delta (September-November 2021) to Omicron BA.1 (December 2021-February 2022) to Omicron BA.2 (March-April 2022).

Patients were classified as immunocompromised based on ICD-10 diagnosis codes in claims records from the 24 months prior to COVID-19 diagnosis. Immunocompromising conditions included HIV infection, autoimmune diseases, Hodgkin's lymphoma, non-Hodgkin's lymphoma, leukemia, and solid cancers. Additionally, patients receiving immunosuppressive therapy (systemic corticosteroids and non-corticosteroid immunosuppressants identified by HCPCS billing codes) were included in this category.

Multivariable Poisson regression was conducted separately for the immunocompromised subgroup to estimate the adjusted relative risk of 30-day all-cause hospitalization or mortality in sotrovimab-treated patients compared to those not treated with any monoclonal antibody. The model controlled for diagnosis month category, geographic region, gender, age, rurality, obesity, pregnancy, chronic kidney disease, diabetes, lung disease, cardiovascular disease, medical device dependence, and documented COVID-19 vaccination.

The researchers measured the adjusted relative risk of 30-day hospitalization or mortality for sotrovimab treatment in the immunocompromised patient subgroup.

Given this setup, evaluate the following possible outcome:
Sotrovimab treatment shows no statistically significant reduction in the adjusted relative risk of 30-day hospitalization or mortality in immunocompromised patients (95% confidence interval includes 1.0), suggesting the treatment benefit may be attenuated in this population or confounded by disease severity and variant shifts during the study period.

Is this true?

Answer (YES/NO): NO